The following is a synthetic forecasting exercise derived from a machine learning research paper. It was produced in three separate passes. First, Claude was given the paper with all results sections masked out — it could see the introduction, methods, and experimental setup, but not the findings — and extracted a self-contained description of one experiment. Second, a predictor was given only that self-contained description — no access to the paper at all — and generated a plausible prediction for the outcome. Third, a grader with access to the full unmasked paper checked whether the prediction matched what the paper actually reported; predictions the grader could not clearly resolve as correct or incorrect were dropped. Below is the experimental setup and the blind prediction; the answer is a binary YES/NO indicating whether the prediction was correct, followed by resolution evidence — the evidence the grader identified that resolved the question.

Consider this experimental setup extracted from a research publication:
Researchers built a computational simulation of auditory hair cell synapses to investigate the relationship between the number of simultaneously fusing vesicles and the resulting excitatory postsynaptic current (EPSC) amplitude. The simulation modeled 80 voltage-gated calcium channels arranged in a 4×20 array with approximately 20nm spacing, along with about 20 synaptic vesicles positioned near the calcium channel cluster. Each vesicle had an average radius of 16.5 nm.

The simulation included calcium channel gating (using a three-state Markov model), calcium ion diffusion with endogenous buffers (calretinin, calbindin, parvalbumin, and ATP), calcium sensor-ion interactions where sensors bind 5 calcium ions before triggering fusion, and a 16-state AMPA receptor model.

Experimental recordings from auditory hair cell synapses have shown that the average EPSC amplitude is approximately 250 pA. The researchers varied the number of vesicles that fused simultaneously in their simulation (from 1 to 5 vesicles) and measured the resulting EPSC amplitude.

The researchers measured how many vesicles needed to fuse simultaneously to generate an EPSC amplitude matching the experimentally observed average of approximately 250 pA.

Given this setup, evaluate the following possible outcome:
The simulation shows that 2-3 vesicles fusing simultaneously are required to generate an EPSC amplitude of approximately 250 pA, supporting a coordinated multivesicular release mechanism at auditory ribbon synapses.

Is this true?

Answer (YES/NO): YES